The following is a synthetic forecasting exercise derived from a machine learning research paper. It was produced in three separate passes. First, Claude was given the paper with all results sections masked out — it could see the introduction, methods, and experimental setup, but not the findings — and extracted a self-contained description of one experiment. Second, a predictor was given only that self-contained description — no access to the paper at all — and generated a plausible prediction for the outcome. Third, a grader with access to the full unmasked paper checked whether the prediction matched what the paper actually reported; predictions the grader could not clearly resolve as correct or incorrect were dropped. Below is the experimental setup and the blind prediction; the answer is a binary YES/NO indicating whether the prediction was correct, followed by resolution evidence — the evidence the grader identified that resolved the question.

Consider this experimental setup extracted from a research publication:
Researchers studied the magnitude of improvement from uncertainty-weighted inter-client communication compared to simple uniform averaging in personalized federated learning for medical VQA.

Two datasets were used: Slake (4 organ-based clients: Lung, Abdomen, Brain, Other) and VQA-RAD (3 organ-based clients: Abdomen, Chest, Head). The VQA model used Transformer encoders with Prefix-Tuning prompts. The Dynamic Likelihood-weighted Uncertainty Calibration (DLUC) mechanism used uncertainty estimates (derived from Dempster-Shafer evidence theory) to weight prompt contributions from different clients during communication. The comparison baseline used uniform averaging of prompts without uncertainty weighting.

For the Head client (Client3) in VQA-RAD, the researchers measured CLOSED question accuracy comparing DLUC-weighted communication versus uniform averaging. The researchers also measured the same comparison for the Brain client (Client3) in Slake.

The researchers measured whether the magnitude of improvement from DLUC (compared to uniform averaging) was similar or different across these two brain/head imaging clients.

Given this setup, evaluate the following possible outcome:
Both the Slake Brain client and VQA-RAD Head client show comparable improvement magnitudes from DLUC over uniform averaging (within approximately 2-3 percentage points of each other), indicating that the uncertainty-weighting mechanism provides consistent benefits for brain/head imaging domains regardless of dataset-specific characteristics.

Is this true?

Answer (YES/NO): NO